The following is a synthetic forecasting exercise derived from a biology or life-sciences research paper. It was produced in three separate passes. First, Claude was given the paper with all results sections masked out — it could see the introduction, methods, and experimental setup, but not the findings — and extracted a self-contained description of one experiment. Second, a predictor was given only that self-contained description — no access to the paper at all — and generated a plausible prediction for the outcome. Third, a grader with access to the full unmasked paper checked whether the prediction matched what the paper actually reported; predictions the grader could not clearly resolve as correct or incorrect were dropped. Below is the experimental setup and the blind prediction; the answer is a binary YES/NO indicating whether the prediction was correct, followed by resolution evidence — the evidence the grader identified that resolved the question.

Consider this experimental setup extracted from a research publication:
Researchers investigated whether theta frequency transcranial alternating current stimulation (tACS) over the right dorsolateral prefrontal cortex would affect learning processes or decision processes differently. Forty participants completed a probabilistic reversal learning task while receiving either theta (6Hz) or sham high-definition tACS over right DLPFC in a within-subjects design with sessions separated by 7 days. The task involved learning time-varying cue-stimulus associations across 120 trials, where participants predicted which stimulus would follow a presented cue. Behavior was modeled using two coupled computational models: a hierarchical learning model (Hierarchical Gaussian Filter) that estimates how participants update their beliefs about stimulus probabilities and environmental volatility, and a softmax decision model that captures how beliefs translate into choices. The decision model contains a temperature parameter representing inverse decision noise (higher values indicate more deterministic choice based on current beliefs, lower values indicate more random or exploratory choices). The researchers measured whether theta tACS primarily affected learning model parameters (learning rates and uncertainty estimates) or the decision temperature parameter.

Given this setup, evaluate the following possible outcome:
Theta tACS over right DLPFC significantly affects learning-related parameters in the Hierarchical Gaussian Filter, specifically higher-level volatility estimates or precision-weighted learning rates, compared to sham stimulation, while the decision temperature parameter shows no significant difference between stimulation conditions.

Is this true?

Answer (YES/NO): YES